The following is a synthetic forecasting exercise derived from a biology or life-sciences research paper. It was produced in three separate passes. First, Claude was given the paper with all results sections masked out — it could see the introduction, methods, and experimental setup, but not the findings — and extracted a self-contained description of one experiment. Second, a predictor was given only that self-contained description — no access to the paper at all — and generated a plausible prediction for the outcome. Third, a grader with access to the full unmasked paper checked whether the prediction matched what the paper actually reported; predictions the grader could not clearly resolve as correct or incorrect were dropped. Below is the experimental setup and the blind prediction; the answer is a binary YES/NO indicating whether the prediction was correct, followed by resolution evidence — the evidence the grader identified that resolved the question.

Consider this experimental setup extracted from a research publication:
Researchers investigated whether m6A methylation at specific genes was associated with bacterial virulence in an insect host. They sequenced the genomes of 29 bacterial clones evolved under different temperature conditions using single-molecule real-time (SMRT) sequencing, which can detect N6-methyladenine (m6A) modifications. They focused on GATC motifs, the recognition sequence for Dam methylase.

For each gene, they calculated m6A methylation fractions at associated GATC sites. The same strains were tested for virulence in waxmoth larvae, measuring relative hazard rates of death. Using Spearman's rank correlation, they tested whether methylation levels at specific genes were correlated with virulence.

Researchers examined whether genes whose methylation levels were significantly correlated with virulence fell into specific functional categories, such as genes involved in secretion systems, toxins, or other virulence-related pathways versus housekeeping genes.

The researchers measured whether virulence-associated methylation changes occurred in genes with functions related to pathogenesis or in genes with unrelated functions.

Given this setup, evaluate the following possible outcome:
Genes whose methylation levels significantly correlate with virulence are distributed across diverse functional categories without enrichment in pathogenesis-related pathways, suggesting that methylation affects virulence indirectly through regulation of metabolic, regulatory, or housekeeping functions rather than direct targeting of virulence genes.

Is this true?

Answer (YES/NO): YES